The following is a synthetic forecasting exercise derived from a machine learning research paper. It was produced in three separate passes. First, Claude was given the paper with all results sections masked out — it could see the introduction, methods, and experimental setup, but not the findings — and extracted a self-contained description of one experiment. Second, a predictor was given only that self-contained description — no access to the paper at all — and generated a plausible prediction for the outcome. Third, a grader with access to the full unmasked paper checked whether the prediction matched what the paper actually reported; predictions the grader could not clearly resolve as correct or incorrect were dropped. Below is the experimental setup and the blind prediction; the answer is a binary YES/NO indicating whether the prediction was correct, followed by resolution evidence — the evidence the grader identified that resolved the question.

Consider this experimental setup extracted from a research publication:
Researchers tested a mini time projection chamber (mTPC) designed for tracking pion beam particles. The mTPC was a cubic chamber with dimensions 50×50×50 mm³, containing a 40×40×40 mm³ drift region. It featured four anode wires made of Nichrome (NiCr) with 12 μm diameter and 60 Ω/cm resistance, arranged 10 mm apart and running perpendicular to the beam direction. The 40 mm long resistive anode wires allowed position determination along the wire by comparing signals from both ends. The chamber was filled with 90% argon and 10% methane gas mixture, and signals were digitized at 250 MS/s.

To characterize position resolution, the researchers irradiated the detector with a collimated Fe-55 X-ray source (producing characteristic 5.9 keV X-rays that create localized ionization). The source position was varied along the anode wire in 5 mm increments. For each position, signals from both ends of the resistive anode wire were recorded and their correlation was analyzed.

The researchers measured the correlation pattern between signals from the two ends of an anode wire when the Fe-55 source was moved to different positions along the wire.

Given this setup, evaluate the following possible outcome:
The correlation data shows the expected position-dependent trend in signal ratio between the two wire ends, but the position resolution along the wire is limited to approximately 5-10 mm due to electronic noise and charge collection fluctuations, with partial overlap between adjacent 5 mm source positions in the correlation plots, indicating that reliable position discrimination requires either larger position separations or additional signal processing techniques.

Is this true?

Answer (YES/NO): NO